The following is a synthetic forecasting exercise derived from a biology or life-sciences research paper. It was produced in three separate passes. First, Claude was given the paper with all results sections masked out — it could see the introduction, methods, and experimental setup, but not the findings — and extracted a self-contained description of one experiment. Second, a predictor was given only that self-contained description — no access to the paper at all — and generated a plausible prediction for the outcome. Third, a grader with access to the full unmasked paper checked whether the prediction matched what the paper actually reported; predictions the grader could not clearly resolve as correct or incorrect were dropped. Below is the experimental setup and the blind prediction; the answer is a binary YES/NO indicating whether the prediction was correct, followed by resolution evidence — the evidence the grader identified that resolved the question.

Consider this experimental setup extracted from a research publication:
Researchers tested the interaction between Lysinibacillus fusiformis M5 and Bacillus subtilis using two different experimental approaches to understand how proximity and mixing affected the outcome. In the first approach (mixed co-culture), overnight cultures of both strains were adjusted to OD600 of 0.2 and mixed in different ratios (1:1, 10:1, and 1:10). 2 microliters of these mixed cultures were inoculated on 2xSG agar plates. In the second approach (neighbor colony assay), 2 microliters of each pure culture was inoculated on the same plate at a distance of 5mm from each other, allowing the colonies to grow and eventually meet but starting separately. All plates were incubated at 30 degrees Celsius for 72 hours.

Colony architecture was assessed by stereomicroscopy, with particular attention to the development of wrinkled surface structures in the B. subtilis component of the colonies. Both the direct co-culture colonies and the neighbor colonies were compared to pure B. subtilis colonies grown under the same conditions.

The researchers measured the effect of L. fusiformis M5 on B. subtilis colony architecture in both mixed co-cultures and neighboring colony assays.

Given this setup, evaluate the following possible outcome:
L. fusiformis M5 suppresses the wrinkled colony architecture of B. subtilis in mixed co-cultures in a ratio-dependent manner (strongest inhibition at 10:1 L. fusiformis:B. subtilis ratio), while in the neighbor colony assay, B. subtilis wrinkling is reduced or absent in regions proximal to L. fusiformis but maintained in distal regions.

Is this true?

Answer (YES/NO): NO